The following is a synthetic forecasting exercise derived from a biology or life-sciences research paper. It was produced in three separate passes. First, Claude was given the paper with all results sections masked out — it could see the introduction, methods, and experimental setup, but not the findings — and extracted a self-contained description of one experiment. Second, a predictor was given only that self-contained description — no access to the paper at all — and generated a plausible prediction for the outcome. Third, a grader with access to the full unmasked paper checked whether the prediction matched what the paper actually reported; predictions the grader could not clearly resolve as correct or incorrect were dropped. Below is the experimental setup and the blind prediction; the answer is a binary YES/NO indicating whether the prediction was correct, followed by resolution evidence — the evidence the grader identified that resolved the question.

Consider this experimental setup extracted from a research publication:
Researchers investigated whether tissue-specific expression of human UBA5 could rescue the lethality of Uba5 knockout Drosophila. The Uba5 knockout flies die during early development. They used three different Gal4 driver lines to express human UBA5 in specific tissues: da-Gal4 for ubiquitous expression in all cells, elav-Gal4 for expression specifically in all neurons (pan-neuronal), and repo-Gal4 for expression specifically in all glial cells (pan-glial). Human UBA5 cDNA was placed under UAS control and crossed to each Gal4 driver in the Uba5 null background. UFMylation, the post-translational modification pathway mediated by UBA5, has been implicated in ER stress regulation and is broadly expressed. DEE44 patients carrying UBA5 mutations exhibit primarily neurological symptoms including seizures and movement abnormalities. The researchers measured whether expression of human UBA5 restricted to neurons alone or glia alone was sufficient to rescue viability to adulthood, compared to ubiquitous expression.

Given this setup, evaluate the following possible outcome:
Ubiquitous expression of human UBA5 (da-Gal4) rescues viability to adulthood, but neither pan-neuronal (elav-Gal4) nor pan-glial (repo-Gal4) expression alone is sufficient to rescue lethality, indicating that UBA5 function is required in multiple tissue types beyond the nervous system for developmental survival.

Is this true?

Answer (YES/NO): YES